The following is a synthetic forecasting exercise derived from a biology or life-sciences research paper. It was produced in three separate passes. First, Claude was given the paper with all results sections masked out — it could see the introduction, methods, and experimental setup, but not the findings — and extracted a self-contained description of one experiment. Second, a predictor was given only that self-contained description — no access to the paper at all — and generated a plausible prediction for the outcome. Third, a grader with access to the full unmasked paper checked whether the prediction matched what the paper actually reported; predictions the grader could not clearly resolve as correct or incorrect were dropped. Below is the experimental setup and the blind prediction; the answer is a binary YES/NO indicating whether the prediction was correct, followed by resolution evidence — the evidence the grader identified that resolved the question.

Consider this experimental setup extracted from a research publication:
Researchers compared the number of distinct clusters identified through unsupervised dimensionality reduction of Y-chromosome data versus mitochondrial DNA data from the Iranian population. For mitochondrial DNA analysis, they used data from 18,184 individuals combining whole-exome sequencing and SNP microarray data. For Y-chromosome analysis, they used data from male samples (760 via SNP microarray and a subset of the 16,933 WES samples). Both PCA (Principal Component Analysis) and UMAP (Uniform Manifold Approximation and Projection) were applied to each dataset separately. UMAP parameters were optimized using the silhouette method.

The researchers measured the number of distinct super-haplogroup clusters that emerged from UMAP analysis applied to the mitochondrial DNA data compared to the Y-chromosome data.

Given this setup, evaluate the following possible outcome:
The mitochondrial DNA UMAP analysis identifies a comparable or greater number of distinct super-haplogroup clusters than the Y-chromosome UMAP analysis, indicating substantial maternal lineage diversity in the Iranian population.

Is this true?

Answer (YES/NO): YES